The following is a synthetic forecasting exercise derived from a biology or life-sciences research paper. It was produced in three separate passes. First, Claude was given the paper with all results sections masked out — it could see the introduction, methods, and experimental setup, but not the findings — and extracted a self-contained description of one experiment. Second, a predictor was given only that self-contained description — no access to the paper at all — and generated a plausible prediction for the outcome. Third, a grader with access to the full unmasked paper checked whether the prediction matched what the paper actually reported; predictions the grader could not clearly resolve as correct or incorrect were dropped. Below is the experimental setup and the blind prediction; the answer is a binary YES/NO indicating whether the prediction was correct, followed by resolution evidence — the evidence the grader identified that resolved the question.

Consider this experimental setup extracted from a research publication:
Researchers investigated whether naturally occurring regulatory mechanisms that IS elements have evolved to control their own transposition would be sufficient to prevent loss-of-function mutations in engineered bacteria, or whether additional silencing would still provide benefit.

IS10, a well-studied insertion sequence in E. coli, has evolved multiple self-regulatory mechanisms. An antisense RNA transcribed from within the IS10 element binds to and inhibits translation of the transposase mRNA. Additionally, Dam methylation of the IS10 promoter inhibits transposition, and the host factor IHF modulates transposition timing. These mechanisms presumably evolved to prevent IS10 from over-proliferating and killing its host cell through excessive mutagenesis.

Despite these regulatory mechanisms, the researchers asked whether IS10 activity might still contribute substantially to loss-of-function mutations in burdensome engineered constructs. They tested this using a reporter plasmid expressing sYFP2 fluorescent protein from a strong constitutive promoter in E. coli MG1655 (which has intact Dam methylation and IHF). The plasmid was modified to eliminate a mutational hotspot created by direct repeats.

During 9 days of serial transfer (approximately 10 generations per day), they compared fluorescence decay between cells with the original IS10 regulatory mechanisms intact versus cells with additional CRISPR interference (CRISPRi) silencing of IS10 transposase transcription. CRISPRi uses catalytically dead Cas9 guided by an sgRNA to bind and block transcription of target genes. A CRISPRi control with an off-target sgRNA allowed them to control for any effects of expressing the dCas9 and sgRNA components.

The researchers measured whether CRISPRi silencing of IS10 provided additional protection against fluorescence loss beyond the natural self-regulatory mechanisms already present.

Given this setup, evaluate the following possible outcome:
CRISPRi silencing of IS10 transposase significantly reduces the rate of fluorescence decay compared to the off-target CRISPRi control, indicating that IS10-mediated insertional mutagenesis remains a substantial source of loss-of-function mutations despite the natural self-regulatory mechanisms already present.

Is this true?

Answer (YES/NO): YES